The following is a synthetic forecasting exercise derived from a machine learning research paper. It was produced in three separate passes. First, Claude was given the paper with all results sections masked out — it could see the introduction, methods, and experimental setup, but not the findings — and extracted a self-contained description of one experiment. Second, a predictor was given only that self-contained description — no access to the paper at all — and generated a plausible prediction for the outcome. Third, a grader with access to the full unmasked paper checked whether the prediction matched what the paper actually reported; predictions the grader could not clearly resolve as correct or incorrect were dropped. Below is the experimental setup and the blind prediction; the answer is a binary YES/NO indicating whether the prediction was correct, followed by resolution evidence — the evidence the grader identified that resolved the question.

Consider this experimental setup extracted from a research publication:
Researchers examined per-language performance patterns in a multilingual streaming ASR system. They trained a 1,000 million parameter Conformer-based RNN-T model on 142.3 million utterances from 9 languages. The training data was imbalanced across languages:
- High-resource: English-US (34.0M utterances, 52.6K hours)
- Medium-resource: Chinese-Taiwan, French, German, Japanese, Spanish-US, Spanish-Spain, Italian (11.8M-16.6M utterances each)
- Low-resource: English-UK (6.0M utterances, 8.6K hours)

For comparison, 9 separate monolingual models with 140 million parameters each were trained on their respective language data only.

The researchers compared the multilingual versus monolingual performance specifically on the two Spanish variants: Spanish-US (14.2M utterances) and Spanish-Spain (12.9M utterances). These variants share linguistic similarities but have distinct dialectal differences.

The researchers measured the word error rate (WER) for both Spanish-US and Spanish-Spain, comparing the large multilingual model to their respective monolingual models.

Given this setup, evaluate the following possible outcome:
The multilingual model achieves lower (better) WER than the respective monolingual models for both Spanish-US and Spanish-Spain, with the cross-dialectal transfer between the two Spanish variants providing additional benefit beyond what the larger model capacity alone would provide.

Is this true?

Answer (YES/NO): NO